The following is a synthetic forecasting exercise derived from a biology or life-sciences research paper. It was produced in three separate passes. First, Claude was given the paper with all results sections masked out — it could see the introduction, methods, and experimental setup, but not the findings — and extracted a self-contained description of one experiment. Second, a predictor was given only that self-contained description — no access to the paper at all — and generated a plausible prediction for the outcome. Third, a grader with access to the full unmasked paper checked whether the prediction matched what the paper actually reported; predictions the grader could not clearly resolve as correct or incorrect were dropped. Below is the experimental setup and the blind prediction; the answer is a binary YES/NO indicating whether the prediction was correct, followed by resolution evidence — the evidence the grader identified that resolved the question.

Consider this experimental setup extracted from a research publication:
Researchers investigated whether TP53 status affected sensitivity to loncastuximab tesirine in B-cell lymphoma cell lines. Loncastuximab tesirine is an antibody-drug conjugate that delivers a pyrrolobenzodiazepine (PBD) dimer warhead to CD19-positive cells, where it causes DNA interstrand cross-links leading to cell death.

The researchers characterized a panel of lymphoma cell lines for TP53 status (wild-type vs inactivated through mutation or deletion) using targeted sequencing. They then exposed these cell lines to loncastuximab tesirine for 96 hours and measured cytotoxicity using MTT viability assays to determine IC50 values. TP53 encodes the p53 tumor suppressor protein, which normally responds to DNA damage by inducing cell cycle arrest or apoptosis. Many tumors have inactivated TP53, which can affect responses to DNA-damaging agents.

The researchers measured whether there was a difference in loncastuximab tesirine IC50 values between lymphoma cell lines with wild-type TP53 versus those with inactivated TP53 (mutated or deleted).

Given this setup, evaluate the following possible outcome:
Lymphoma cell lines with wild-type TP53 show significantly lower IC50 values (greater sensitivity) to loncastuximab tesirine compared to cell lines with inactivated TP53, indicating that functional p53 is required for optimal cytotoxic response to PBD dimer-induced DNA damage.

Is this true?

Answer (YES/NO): NO